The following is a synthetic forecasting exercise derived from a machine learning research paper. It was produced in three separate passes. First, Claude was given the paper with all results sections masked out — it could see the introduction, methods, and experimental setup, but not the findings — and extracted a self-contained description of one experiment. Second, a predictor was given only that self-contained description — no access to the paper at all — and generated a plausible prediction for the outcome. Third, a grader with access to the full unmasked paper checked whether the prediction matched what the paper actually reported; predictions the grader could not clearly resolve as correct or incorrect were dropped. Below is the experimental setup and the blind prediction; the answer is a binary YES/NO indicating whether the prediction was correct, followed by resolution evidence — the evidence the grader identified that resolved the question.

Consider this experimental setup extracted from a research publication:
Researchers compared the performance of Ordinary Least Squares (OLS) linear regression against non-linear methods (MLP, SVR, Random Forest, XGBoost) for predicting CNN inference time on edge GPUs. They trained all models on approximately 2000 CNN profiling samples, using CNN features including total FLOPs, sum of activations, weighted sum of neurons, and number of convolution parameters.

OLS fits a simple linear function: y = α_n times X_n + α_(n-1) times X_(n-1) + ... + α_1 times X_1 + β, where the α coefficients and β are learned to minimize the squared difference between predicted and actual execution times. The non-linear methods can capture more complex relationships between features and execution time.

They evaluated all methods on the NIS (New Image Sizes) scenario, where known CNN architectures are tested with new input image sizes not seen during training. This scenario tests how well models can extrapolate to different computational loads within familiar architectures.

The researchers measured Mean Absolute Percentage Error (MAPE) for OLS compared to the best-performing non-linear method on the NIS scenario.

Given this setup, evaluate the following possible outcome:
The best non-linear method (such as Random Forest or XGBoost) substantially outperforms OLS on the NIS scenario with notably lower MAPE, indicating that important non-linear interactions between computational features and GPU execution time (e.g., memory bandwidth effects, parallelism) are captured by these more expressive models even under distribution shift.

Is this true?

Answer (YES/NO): YES